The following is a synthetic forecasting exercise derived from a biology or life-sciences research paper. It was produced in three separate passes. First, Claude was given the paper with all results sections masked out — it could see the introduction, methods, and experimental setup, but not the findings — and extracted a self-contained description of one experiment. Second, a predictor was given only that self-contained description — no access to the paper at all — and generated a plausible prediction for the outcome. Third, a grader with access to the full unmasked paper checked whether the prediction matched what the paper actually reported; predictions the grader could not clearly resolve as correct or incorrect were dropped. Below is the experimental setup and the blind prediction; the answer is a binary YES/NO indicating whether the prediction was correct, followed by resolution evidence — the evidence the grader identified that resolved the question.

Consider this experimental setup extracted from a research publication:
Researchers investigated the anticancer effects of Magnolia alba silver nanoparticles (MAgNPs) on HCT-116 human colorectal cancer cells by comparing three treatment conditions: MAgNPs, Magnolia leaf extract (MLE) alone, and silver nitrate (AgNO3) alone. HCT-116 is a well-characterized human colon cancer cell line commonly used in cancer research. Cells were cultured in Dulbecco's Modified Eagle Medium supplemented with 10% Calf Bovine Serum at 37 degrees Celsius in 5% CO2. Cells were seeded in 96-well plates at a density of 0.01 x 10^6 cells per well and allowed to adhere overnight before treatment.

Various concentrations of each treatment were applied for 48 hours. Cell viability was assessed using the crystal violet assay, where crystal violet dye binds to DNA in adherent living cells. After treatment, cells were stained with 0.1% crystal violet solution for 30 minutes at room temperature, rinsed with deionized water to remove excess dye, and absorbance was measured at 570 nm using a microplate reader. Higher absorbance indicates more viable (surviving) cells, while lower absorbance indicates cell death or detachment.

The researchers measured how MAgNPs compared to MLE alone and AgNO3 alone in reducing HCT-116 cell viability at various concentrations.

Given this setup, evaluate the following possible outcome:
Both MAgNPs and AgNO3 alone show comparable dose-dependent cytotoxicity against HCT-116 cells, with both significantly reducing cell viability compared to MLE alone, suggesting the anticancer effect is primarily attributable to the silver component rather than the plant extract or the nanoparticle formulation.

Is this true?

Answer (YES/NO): NO